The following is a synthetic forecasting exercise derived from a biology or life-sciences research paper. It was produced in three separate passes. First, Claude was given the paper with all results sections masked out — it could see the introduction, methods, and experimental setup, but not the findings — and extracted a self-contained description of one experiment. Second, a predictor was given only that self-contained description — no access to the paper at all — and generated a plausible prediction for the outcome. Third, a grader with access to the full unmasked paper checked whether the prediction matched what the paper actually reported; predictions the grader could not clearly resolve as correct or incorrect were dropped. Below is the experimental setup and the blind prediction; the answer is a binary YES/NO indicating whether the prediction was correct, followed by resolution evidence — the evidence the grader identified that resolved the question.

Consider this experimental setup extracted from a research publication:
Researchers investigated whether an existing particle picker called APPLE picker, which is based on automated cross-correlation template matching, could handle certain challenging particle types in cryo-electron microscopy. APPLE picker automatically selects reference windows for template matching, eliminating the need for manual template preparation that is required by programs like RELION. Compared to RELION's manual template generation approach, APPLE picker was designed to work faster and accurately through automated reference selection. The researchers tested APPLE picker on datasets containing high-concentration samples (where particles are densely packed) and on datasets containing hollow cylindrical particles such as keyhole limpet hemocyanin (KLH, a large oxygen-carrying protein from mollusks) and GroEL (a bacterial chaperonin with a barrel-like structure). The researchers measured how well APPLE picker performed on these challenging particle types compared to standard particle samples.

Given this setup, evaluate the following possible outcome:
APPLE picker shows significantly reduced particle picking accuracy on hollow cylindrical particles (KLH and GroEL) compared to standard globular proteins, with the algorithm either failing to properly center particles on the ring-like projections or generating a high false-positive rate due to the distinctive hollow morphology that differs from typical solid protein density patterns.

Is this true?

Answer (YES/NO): NO